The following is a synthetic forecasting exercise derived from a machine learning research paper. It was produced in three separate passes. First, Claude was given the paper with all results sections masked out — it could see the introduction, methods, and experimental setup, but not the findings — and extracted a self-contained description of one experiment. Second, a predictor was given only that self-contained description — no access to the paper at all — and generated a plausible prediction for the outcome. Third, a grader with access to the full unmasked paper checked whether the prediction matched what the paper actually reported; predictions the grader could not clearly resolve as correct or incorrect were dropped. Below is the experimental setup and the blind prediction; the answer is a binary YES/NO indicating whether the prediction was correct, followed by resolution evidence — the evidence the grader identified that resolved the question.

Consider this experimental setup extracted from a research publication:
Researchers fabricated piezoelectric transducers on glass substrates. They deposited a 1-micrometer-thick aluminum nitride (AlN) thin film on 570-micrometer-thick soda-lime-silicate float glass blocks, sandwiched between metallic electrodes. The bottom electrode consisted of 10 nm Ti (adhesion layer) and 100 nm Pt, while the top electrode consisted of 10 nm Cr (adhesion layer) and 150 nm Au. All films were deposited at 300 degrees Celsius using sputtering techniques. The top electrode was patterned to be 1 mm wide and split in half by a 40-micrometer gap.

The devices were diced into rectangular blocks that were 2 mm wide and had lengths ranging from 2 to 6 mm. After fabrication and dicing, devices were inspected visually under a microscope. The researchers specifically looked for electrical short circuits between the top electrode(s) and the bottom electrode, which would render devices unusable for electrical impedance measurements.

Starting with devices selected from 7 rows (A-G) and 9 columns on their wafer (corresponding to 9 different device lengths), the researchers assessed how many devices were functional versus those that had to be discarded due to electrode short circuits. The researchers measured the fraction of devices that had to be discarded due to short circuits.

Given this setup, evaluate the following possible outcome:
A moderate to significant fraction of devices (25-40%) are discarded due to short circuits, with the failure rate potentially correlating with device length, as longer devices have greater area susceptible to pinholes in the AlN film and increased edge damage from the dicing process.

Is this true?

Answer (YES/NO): YES